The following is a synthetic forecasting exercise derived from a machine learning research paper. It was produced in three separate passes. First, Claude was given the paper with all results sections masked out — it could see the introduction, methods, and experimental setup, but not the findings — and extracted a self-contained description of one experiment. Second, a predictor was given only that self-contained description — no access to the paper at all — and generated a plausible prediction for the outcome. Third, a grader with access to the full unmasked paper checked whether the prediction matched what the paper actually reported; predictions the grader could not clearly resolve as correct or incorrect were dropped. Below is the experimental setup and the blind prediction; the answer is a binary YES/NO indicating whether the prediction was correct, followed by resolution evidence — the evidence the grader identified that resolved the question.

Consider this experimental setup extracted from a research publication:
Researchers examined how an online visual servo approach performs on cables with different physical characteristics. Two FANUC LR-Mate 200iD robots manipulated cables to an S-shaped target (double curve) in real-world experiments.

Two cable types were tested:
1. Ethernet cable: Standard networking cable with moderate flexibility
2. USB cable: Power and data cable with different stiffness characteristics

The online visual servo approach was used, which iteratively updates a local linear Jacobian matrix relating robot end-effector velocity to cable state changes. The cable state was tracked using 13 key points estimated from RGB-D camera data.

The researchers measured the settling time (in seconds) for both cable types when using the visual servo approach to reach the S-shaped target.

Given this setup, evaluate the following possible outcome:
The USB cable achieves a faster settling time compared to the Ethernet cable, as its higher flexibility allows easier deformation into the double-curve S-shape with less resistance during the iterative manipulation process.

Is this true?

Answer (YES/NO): NO